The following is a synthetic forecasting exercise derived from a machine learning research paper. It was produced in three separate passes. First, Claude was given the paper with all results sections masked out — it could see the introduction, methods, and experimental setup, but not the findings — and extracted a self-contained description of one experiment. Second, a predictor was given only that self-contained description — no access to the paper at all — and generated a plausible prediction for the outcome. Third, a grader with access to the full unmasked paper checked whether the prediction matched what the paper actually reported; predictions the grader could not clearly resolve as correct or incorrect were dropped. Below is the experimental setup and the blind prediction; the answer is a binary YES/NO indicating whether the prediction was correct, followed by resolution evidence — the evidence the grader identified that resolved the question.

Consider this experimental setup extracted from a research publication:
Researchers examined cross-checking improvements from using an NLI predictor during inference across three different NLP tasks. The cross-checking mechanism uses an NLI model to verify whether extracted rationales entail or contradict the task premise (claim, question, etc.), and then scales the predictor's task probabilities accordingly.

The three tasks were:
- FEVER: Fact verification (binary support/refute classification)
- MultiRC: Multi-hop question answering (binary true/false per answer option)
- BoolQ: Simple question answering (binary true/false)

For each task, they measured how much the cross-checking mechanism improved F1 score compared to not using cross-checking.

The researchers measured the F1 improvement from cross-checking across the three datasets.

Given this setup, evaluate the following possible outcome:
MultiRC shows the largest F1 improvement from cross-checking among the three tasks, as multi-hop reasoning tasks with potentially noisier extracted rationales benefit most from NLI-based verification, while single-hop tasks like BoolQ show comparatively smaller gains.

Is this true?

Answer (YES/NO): NO